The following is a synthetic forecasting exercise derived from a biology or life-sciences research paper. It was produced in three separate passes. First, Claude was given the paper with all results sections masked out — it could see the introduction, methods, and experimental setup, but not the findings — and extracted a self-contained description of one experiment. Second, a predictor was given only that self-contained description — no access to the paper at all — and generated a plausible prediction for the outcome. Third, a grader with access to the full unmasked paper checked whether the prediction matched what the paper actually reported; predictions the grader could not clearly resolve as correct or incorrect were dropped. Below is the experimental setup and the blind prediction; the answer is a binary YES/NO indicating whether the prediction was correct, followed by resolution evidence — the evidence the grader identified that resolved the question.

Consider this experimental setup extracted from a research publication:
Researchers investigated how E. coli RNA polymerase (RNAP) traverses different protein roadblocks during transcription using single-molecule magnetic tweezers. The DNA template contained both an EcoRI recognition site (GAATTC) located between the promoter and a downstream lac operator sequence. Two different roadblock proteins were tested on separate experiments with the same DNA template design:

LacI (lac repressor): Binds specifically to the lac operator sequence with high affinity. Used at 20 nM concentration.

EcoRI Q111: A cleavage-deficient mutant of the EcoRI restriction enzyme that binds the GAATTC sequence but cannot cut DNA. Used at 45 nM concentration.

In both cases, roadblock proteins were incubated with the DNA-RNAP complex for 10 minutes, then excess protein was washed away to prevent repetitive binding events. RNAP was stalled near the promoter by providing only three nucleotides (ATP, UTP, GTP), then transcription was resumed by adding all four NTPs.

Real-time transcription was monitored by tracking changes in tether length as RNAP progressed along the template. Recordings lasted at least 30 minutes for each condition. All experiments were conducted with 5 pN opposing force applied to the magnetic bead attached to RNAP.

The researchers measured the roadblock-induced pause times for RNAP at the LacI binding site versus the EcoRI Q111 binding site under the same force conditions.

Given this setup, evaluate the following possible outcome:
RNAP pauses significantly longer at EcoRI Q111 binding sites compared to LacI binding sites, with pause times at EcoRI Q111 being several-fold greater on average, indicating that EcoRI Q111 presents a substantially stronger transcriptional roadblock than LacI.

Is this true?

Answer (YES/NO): NO